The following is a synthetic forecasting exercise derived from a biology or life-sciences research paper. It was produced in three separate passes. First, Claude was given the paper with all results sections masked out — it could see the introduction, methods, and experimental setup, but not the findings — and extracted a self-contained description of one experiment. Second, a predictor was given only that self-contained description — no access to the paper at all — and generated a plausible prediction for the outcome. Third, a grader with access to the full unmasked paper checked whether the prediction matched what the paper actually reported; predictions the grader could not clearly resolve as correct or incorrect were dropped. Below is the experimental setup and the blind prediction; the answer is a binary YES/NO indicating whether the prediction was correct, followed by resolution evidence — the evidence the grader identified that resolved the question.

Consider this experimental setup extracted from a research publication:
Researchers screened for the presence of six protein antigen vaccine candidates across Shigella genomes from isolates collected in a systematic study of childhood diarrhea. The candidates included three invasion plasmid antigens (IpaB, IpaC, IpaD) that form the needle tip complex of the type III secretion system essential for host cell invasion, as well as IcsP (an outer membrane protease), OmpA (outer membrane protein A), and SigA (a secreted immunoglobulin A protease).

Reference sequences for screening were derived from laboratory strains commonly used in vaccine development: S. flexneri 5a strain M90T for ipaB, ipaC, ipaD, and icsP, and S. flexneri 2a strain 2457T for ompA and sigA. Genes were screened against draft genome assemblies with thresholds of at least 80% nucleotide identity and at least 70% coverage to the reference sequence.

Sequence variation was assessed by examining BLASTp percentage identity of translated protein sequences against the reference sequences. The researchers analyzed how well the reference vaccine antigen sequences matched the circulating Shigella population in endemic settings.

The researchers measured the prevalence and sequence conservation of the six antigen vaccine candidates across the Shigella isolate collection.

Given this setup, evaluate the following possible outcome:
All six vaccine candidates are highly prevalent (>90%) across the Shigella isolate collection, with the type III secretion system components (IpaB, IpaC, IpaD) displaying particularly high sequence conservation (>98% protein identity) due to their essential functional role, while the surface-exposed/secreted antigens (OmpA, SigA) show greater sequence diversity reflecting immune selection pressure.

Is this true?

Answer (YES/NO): NO